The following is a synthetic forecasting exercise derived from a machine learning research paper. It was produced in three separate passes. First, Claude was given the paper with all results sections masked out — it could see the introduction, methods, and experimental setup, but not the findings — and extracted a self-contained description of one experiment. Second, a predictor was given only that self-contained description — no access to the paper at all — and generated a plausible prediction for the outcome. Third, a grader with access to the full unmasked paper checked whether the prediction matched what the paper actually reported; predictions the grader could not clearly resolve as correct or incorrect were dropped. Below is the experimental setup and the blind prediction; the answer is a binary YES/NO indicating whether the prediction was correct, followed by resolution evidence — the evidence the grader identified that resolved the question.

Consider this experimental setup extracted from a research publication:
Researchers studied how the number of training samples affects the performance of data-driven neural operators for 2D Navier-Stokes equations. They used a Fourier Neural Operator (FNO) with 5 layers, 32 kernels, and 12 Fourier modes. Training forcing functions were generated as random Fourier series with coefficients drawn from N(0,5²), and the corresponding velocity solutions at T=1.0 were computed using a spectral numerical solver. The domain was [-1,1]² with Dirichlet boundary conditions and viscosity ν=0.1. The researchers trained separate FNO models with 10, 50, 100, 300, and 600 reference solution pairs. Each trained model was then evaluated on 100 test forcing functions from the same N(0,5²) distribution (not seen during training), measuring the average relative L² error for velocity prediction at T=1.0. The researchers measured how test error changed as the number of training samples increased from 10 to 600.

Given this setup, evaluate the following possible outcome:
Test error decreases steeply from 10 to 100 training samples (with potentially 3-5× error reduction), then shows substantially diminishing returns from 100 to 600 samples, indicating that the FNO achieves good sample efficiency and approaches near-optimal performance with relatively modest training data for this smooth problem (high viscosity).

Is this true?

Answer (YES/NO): NO